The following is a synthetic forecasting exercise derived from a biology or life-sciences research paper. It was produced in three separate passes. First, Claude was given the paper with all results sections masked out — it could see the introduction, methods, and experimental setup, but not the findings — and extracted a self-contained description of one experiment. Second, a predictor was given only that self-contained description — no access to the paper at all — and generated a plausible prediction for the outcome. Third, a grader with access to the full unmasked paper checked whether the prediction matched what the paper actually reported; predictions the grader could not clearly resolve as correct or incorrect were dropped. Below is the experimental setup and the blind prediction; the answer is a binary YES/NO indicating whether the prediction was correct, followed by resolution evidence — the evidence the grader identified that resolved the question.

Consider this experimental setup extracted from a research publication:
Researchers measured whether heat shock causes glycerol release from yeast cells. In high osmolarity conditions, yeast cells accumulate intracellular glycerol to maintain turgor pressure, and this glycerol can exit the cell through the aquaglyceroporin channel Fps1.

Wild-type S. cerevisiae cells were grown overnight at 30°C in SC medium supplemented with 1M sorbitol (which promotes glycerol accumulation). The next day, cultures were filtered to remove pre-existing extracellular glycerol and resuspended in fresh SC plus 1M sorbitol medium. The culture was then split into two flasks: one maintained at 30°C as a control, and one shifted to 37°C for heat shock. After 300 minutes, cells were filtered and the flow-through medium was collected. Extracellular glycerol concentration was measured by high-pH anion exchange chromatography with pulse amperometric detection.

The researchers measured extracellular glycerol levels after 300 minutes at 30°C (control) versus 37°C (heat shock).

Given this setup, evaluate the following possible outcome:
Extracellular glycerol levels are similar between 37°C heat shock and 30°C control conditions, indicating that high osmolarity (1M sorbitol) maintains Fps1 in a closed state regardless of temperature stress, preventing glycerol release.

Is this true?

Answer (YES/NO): NO